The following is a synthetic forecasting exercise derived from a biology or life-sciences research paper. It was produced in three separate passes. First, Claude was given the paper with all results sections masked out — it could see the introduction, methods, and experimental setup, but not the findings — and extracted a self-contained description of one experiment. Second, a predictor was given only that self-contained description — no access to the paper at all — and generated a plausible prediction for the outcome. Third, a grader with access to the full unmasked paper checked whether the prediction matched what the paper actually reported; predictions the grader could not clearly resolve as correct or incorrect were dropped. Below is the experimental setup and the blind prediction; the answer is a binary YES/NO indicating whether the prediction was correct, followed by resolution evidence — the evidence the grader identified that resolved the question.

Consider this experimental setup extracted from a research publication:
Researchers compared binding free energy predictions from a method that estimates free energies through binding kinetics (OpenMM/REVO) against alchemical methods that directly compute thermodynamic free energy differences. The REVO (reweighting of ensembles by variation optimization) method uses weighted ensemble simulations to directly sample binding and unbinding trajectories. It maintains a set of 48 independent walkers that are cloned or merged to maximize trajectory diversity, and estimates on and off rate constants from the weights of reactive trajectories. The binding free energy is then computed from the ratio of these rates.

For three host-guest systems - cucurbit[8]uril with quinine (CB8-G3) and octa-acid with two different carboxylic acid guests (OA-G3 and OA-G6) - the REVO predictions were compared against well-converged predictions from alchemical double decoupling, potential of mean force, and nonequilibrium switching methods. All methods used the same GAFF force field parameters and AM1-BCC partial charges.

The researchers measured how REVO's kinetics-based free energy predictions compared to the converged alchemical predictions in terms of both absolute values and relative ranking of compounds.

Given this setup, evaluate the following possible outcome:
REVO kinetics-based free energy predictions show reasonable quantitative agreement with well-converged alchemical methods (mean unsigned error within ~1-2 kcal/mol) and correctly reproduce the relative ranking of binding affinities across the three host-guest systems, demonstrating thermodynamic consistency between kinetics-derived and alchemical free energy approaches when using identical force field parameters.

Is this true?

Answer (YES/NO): NO